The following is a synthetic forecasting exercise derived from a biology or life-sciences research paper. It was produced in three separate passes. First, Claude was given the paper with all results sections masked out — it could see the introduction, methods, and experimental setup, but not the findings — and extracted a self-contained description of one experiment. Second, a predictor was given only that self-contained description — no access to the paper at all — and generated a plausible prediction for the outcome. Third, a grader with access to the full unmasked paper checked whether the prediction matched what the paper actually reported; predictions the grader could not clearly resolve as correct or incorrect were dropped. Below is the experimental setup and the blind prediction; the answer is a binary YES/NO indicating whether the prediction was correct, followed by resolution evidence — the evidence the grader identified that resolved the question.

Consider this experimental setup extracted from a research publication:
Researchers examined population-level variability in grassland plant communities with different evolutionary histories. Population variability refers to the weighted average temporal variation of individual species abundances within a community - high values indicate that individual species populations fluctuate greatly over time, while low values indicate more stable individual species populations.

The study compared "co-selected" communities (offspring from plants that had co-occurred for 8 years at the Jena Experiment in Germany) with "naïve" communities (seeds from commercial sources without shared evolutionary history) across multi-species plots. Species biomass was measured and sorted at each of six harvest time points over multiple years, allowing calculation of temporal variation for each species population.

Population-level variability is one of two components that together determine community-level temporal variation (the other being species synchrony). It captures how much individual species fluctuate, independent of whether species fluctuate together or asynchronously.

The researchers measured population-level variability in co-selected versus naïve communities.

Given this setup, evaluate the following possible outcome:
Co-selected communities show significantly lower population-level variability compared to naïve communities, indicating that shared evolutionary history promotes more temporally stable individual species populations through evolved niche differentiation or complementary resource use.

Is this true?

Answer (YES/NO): NO